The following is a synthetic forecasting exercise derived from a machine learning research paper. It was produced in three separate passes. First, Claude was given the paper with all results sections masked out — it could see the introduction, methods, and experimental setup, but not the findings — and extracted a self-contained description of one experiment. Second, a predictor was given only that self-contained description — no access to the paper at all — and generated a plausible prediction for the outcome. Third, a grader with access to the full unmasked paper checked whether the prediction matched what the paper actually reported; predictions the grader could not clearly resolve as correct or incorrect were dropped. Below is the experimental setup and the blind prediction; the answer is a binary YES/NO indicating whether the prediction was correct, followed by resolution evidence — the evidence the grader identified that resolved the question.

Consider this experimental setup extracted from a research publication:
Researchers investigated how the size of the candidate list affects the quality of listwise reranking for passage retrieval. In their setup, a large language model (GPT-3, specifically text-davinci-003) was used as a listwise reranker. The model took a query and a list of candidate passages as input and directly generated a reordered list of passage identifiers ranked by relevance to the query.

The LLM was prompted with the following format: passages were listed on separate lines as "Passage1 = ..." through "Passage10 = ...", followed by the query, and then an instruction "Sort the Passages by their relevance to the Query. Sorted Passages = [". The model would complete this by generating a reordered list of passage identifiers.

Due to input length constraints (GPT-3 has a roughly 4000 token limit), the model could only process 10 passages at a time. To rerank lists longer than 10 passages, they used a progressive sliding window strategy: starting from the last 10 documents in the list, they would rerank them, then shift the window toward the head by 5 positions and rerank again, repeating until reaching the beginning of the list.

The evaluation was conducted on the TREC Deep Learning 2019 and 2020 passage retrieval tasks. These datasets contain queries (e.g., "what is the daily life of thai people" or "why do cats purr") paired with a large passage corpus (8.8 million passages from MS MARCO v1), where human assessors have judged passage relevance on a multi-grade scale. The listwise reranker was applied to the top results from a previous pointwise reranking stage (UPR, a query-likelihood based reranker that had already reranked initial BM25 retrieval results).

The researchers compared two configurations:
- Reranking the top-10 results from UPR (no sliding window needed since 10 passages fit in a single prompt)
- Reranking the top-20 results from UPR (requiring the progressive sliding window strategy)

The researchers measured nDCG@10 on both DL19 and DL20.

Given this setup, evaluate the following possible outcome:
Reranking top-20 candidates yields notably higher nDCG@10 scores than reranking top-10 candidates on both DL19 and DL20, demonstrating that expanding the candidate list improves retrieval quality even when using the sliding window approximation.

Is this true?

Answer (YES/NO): NO